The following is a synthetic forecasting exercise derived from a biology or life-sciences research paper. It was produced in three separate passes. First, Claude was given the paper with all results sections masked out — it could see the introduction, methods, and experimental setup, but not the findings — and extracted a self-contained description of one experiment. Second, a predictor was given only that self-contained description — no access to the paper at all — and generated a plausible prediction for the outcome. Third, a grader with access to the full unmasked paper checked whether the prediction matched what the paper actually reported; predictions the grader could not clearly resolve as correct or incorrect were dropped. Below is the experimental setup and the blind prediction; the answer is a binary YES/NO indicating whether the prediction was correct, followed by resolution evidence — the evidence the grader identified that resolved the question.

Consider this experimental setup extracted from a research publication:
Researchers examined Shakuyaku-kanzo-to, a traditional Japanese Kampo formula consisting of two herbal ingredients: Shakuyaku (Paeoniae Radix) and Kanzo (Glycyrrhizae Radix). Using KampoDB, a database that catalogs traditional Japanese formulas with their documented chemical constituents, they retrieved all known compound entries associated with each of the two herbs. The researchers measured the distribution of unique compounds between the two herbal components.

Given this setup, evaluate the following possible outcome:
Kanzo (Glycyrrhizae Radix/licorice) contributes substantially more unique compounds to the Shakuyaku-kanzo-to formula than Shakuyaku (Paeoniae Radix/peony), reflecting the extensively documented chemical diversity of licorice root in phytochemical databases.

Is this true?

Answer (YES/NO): YES